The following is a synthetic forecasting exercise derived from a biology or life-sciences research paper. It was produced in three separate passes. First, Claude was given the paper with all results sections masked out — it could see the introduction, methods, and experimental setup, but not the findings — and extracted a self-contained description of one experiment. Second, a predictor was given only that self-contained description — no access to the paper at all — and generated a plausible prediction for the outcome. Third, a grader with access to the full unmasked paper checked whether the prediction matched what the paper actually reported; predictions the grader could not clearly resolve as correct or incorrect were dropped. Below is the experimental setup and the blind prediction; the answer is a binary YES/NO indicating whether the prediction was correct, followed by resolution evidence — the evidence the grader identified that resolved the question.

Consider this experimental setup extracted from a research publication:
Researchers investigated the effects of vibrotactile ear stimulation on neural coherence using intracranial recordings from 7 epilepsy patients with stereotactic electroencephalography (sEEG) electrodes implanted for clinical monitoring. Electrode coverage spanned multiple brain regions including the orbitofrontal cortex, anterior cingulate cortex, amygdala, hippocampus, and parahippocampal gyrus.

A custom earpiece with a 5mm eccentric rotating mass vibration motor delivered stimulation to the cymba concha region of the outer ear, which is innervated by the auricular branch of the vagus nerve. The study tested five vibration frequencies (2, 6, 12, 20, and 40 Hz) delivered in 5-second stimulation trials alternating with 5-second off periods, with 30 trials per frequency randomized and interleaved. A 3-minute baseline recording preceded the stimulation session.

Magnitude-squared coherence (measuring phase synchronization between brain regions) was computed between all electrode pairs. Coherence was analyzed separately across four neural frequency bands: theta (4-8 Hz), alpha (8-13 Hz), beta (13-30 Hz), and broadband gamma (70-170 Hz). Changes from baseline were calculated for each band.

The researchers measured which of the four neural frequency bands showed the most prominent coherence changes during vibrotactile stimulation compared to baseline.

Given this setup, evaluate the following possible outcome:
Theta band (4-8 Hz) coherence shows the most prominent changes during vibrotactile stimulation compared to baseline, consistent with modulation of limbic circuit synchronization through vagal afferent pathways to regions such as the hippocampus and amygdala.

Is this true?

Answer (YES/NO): NO